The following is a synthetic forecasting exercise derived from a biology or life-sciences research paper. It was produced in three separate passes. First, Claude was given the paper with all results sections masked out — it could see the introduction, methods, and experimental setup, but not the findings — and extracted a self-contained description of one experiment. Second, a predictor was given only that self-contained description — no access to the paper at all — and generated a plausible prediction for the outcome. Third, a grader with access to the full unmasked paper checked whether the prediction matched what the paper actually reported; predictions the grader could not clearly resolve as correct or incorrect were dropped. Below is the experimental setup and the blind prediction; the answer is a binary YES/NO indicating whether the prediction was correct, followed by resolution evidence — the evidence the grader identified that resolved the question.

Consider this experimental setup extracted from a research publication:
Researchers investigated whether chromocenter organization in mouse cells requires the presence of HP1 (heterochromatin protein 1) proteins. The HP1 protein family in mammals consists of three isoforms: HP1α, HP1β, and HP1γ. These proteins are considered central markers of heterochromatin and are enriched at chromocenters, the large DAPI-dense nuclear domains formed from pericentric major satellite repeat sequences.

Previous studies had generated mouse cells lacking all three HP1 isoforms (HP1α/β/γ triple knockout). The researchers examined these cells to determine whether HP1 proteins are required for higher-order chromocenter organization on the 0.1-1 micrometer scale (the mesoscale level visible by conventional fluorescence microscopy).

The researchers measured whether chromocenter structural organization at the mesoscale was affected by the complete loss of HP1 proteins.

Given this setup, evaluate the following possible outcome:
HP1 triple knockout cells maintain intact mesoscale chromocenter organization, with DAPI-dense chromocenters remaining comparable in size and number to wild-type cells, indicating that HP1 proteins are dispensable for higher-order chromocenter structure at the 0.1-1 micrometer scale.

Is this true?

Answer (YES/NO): YES